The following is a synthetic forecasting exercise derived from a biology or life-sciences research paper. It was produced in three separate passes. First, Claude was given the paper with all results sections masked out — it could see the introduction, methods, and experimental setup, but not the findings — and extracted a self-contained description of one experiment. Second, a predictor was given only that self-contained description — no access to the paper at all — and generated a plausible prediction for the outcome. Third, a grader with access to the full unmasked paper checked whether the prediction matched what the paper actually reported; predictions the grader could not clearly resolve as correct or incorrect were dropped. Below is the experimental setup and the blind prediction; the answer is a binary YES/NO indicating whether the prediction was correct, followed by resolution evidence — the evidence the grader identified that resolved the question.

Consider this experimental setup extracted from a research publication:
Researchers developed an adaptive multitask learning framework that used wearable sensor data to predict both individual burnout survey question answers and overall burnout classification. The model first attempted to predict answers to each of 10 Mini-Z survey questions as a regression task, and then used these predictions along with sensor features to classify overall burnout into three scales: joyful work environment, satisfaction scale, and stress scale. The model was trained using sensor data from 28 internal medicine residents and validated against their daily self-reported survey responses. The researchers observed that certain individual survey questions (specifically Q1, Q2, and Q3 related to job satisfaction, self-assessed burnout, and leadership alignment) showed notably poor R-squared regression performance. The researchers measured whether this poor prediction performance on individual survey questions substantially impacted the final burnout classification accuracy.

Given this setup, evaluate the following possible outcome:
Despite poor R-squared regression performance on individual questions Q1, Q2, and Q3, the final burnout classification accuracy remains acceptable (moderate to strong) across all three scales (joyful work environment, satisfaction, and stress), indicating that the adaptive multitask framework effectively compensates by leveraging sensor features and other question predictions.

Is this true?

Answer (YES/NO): YES